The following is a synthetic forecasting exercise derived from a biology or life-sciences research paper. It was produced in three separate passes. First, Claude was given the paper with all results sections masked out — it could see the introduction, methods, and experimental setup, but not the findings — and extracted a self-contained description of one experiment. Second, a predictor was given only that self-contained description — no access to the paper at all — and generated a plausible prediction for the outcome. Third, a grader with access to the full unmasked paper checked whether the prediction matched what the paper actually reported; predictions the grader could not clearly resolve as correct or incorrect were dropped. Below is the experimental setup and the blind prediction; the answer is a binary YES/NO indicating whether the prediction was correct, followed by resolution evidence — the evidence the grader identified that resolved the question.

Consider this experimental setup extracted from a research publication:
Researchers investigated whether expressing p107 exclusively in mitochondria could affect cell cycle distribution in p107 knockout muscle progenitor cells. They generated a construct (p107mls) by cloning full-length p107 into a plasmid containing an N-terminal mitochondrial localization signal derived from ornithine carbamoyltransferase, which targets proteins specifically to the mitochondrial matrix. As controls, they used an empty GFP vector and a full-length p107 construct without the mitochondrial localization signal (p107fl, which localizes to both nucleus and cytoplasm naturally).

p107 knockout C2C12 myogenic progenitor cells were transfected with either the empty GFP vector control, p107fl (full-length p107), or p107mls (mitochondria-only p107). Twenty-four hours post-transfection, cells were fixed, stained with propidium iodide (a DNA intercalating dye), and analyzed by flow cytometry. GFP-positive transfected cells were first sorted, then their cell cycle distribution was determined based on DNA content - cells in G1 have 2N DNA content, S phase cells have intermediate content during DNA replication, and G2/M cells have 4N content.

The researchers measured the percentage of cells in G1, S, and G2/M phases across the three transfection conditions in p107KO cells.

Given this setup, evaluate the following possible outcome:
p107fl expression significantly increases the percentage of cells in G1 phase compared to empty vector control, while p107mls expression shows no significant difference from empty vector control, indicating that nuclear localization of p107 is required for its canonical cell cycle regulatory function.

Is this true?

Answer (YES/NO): NO